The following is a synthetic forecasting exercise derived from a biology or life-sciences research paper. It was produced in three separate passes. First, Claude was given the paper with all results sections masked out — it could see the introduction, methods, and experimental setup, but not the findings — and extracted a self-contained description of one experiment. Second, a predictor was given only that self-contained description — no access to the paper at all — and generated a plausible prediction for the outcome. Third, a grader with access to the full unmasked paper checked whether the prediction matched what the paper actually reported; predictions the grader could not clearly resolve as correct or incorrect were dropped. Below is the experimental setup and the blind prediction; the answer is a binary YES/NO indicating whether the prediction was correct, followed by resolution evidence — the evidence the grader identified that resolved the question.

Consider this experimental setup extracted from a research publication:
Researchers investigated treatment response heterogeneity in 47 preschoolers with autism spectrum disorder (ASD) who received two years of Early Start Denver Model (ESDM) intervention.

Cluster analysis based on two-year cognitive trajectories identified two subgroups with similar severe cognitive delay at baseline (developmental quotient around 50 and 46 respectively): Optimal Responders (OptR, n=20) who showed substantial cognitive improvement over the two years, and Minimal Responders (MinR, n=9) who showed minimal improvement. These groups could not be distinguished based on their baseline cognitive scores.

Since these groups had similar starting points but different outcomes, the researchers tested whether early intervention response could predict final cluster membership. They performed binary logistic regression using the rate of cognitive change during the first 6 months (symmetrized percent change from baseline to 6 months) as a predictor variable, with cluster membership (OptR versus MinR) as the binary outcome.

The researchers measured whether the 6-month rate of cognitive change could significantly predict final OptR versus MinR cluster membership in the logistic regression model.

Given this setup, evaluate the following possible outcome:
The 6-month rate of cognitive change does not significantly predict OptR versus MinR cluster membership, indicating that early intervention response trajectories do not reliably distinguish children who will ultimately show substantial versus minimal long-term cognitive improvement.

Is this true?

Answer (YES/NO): NO